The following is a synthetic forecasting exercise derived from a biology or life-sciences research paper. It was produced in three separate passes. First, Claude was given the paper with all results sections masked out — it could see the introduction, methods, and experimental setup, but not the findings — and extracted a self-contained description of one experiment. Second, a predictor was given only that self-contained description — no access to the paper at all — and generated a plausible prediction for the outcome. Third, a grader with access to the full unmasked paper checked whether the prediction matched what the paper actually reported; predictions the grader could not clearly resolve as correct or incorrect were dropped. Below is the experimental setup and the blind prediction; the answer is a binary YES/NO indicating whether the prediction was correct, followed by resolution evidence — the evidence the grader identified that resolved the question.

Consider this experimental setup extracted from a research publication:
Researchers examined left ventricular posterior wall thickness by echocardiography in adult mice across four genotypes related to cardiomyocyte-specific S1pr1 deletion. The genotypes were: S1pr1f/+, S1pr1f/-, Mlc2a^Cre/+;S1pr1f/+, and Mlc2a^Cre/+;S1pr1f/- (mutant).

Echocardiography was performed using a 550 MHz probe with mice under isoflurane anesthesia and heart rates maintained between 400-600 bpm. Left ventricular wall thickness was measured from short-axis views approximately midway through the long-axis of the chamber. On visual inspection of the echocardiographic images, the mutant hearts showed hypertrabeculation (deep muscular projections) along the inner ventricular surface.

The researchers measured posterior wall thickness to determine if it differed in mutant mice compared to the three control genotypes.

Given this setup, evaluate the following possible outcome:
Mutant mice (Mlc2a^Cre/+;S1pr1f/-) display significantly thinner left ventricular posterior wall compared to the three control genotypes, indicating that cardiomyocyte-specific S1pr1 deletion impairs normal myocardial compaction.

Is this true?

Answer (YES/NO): NO